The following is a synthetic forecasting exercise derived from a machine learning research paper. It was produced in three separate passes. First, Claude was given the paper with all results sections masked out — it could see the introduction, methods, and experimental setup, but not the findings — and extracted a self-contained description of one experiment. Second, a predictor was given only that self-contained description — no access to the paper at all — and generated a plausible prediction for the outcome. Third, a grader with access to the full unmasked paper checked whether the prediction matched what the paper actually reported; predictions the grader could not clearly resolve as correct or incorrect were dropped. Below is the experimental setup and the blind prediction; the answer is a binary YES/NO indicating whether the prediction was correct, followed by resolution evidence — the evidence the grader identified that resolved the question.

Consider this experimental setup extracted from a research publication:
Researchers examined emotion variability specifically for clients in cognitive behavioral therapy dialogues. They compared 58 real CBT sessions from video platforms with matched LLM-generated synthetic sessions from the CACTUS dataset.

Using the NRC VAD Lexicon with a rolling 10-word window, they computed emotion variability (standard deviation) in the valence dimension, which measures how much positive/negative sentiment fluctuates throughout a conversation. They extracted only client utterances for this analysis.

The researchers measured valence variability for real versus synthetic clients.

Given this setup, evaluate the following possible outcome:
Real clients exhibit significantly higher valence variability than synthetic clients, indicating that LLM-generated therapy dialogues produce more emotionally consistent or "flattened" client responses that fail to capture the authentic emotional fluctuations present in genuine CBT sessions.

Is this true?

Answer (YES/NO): NO